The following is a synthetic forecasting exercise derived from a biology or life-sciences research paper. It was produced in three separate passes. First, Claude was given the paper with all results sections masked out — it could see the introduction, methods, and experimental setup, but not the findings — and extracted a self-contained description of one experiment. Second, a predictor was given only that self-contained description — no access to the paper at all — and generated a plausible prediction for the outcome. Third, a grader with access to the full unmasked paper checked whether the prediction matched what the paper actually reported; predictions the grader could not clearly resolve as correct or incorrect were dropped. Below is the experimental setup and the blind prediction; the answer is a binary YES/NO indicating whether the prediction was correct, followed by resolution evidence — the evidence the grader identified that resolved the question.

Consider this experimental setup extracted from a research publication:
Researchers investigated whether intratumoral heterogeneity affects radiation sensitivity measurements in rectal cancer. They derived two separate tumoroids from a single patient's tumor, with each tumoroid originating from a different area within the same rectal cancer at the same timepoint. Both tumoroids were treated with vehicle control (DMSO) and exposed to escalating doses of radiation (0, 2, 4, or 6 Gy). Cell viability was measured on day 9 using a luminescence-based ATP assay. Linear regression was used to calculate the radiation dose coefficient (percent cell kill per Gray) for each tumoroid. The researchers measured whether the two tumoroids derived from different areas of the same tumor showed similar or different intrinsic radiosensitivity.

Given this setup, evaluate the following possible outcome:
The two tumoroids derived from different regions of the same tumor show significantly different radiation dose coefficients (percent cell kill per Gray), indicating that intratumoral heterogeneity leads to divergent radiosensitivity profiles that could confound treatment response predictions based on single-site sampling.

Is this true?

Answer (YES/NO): NO